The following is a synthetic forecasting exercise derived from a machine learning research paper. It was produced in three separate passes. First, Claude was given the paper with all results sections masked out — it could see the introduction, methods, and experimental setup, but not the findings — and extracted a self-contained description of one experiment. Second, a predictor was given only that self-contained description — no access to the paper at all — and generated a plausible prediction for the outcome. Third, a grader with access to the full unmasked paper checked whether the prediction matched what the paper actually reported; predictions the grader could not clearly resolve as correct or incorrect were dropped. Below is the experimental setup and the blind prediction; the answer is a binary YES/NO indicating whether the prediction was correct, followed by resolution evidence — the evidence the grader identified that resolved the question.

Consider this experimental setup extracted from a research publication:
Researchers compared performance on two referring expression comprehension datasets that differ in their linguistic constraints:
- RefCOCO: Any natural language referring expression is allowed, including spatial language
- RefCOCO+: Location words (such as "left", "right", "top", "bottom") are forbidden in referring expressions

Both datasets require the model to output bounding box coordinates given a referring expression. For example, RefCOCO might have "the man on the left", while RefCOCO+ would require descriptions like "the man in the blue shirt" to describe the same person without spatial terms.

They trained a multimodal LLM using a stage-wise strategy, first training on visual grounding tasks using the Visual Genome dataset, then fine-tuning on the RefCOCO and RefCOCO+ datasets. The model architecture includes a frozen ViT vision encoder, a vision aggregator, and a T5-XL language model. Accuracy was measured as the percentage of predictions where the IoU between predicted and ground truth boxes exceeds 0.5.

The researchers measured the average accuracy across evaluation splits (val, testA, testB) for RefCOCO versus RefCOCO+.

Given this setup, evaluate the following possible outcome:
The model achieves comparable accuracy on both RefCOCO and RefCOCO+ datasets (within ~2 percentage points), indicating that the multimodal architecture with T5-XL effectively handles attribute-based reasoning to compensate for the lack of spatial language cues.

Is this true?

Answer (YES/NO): NO